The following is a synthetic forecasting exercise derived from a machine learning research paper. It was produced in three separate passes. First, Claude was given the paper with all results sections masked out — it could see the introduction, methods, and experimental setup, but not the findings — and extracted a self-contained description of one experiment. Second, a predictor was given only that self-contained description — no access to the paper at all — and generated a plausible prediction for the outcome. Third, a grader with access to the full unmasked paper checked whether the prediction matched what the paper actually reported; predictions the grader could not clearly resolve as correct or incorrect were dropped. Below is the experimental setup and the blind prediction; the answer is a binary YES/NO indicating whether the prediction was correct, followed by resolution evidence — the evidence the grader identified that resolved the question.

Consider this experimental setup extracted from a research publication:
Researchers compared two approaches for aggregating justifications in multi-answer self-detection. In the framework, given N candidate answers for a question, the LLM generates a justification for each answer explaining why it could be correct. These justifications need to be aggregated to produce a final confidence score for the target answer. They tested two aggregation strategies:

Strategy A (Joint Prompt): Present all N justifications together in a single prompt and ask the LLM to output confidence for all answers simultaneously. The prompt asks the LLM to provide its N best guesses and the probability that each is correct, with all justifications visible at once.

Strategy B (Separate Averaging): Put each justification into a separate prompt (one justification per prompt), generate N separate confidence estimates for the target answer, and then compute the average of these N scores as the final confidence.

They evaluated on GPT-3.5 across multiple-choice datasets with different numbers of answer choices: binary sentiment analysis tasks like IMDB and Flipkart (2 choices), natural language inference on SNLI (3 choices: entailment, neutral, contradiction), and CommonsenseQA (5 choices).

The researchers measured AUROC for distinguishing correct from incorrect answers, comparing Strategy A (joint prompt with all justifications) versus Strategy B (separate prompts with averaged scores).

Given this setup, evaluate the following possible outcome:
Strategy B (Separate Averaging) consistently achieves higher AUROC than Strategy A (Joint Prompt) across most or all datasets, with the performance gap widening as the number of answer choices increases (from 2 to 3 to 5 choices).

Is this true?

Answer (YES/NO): NO